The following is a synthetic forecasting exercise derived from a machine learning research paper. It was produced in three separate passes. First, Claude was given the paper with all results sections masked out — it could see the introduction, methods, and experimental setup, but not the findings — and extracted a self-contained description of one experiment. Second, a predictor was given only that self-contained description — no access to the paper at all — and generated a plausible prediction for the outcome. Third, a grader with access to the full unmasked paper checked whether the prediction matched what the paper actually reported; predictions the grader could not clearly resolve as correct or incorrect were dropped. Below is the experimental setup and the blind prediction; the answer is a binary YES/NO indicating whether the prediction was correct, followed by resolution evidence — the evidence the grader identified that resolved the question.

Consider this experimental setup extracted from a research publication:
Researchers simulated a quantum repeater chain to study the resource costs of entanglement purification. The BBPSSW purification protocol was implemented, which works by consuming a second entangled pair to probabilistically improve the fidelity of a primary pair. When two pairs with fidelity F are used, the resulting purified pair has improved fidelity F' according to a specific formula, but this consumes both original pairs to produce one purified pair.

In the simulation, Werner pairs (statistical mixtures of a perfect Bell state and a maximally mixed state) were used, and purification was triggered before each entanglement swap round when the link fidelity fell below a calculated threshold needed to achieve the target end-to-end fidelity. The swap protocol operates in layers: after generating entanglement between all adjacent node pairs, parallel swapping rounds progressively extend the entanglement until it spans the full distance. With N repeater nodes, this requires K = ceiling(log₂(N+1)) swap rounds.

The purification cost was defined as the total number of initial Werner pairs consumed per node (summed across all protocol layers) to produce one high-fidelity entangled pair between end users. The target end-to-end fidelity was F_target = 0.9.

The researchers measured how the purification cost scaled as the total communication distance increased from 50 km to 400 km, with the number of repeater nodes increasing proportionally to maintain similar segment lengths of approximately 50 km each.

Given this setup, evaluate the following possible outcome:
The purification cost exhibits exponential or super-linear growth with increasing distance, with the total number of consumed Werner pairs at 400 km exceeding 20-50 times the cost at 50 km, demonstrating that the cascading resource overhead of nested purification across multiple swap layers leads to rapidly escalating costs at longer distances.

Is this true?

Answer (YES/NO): YES